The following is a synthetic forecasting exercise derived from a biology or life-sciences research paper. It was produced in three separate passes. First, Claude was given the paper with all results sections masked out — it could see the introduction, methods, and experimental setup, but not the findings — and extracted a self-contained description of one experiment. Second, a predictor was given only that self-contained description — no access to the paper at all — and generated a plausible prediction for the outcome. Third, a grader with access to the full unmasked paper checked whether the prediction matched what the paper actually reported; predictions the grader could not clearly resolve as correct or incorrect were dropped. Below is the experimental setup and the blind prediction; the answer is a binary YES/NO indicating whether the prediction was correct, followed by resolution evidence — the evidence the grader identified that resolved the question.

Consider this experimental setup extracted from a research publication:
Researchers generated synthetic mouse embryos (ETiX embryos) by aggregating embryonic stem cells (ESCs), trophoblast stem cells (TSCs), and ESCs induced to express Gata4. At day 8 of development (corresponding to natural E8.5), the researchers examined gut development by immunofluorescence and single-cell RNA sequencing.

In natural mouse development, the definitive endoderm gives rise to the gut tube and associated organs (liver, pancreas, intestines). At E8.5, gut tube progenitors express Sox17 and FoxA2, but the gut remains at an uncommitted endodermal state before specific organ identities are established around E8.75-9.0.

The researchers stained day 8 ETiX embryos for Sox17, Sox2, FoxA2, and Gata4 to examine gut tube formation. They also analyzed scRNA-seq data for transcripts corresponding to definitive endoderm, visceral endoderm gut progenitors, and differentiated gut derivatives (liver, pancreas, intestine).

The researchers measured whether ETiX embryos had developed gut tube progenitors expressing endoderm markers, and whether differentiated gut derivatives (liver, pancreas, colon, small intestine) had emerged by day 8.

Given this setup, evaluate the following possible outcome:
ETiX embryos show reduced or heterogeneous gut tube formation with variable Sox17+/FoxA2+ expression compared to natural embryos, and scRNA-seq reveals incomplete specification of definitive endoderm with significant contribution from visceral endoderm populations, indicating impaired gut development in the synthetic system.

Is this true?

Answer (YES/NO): NO